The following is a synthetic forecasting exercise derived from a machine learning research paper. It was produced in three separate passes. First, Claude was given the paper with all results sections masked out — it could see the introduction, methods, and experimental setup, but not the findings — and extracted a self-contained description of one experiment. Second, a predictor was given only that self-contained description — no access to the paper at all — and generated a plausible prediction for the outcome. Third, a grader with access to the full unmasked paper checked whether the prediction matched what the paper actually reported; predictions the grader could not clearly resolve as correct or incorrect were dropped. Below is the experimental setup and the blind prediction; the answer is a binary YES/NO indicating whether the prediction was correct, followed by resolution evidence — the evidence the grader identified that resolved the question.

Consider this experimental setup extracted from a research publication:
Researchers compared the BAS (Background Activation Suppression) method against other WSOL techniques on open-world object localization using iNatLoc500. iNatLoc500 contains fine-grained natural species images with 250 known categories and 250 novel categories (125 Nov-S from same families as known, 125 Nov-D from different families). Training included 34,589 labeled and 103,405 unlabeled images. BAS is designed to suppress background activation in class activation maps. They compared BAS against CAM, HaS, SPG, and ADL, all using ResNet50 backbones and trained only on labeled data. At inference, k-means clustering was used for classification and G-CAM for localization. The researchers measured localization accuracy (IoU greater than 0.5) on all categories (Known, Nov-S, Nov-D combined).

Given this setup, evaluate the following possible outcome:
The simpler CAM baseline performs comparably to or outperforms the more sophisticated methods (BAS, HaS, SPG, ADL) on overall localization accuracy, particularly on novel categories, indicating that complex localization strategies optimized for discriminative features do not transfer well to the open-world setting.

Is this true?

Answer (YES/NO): NO